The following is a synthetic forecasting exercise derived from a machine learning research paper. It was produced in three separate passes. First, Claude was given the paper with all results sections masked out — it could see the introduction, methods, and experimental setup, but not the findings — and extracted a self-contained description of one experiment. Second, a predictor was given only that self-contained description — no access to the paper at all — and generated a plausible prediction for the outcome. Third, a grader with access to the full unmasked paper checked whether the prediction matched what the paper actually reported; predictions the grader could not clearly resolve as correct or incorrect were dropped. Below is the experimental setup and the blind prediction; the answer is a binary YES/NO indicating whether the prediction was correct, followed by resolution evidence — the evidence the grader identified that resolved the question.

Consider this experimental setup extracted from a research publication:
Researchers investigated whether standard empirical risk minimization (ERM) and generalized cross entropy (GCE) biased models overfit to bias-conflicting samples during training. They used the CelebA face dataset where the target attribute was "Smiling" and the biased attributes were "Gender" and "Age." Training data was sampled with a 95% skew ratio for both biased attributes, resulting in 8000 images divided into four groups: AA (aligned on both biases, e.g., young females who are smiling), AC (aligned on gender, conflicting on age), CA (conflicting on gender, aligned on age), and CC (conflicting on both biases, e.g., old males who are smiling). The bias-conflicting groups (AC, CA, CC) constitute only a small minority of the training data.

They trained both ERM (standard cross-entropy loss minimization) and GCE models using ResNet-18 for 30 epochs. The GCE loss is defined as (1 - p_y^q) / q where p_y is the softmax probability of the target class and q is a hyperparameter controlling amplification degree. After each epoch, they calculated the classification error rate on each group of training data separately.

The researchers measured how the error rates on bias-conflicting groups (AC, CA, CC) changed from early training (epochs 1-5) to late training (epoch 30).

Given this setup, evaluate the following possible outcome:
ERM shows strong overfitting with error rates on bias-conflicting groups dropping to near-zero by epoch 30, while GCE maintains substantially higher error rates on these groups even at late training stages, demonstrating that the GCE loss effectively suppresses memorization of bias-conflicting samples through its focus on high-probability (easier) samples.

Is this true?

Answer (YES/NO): NO